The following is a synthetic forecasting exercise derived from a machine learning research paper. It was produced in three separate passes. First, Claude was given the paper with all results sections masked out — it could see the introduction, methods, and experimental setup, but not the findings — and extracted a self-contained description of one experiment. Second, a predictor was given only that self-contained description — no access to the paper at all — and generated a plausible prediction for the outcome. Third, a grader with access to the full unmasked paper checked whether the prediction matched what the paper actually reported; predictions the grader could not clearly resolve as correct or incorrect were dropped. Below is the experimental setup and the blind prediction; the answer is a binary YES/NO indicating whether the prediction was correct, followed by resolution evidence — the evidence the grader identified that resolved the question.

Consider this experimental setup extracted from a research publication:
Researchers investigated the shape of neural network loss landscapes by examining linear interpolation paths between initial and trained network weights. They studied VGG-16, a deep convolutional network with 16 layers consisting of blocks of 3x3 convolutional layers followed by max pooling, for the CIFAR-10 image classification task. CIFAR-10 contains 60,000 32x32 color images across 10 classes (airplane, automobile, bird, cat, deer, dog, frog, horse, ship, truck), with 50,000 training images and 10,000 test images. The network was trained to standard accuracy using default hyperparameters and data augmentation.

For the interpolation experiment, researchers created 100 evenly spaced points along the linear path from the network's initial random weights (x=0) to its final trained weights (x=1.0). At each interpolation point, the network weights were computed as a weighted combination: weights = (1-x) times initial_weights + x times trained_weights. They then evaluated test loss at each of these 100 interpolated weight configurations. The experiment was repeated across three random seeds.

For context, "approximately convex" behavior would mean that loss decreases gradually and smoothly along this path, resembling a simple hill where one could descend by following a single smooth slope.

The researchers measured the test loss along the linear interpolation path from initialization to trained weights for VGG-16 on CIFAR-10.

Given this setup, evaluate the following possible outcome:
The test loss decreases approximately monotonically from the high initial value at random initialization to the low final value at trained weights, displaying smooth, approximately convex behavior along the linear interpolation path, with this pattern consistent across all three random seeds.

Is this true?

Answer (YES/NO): NO